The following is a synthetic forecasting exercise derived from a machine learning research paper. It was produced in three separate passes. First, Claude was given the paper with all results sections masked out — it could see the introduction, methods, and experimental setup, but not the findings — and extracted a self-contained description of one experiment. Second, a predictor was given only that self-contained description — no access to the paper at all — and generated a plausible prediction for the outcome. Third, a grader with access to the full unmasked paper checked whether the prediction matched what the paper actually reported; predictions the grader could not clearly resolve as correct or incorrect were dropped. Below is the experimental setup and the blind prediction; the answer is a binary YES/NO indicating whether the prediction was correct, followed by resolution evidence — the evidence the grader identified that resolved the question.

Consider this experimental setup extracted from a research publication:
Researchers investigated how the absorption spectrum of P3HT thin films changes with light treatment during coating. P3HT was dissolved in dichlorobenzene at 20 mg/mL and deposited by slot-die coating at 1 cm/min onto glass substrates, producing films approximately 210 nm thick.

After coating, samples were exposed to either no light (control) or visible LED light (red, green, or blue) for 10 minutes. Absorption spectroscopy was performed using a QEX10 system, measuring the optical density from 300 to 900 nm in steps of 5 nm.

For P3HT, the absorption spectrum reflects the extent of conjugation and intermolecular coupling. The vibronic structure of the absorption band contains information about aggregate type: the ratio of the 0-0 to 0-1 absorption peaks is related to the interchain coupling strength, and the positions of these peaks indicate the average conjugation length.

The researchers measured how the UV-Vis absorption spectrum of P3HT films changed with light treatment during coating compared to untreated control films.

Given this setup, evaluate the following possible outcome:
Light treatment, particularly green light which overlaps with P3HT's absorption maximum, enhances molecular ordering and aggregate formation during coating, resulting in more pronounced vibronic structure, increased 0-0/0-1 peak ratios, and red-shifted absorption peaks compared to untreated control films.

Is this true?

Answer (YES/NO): NO